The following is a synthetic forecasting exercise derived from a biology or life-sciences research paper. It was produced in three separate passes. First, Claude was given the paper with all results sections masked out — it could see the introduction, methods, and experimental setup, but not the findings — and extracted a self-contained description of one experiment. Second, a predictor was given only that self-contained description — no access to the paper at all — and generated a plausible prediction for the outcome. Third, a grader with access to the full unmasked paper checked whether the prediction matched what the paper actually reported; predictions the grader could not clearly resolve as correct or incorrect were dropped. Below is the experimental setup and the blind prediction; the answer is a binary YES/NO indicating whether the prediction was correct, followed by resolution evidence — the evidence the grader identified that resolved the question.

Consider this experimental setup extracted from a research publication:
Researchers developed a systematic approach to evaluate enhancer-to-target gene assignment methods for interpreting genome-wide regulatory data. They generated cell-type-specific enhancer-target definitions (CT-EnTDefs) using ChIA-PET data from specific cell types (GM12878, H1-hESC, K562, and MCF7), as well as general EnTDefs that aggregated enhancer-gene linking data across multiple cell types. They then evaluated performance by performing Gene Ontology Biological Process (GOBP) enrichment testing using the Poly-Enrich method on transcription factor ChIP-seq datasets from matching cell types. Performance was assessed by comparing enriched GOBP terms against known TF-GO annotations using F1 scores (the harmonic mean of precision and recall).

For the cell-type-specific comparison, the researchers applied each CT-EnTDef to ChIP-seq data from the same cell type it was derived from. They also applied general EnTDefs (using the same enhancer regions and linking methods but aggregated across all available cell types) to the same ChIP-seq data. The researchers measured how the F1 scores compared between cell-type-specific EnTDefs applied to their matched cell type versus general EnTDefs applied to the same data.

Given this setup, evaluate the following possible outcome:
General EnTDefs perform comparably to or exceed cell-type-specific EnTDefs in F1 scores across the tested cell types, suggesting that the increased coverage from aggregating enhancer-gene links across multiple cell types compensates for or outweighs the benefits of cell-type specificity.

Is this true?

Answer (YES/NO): YES